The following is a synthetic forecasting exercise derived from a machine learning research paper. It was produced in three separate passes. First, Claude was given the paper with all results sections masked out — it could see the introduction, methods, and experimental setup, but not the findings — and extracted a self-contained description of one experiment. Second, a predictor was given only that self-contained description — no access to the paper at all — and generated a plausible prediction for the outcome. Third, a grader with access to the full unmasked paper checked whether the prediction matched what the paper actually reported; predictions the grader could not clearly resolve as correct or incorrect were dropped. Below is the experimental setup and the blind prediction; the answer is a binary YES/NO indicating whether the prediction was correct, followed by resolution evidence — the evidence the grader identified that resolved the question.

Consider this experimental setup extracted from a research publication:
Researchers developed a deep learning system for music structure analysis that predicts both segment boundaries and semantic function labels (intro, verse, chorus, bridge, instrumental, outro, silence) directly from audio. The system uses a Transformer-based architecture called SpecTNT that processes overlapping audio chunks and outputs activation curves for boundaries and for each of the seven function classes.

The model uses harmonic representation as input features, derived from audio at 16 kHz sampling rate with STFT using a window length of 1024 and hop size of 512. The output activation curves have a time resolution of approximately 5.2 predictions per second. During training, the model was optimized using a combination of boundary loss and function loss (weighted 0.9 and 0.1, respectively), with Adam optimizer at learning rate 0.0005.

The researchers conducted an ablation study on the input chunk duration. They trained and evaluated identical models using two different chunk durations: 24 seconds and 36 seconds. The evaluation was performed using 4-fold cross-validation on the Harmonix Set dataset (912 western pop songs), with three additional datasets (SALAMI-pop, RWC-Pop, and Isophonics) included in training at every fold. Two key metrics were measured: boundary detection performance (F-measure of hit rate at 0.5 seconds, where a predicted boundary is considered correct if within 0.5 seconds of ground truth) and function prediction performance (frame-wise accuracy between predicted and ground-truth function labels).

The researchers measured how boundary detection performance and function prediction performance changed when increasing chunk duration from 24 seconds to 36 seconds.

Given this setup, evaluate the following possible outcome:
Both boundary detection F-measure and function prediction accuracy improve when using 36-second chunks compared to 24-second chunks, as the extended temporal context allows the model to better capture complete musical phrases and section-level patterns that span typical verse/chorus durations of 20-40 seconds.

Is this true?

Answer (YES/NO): NO